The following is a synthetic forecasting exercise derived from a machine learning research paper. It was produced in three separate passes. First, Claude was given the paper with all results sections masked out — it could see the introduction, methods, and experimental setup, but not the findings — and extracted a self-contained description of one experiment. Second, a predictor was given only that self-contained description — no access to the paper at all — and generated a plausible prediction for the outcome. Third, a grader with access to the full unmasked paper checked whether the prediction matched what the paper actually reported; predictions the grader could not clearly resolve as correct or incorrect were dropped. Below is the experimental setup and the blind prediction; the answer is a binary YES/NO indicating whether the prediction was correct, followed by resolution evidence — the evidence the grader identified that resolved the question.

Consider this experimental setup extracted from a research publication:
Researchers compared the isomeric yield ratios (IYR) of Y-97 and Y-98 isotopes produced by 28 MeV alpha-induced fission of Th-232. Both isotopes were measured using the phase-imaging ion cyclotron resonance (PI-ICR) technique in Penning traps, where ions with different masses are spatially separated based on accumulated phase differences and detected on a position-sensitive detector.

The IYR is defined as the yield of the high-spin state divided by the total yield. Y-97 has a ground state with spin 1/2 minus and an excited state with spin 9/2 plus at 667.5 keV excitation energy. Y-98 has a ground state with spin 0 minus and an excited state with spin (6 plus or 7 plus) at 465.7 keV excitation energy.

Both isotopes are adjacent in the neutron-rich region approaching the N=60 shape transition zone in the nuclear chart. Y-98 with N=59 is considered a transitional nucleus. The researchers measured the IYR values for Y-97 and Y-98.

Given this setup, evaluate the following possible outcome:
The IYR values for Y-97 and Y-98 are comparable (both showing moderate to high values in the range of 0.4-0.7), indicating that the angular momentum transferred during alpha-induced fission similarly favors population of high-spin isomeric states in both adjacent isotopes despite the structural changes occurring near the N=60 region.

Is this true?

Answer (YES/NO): NO